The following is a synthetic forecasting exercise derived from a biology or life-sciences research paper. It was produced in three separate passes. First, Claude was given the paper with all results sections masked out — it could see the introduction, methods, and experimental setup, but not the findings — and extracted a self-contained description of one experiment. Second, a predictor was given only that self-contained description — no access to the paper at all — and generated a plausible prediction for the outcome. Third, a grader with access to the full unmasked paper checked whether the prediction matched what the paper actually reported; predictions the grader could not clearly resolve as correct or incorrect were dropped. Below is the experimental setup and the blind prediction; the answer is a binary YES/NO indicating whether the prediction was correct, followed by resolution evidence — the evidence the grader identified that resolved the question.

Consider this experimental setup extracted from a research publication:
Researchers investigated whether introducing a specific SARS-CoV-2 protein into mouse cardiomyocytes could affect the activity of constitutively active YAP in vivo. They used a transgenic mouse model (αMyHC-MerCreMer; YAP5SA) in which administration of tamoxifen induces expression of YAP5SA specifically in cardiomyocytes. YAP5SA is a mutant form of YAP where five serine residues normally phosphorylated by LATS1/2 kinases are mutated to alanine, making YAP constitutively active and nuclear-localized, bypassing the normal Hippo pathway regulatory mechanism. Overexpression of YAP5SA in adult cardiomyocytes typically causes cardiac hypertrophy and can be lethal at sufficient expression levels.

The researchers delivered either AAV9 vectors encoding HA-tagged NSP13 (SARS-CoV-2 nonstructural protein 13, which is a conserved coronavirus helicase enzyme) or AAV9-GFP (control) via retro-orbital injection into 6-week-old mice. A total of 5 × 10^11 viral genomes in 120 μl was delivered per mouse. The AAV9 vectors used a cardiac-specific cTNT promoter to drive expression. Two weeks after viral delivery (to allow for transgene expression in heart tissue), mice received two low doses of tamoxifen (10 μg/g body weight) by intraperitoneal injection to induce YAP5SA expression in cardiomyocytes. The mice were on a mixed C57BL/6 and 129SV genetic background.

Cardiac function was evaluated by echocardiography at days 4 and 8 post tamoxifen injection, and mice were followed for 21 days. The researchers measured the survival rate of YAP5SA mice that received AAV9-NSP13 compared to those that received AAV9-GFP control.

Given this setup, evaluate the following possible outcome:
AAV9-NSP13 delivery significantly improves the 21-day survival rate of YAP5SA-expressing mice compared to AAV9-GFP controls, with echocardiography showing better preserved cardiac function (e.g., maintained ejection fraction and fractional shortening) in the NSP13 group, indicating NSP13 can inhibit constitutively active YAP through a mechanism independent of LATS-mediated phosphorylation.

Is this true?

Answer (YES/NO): YES